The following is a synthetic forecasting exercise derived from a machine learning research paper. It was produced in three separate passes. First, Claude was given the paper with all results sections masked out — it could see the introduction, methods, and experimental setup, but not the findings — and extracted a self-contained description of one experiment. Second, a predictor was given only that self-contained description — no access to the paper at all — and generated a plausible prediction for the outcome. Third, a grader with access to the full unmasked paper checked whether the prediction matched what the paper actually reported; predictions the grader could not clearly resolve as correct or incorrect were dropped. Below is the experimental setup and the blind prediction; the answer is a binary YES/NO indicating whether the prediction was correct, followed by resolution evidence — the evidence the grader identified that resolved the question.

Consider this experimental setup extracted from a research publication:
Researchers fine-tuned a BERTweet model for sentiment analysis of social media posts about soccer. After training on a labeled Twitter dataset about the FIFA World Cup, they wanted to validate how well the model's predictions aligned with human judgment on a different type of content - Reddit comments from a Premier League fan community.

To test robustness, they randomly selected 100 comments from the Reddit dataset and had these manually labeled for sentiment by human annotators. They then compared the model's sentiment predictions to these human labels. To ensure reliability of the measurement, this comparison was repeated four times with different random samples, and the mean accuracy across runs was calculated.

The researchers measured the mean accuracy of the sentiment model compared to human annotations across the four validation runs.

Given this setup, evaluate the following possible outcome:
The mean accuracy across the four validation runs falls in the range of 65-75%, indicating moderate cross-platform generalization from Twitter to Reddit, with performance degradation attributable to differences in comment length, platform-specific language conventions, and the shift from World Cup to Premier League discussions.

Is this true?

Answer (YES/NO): NO